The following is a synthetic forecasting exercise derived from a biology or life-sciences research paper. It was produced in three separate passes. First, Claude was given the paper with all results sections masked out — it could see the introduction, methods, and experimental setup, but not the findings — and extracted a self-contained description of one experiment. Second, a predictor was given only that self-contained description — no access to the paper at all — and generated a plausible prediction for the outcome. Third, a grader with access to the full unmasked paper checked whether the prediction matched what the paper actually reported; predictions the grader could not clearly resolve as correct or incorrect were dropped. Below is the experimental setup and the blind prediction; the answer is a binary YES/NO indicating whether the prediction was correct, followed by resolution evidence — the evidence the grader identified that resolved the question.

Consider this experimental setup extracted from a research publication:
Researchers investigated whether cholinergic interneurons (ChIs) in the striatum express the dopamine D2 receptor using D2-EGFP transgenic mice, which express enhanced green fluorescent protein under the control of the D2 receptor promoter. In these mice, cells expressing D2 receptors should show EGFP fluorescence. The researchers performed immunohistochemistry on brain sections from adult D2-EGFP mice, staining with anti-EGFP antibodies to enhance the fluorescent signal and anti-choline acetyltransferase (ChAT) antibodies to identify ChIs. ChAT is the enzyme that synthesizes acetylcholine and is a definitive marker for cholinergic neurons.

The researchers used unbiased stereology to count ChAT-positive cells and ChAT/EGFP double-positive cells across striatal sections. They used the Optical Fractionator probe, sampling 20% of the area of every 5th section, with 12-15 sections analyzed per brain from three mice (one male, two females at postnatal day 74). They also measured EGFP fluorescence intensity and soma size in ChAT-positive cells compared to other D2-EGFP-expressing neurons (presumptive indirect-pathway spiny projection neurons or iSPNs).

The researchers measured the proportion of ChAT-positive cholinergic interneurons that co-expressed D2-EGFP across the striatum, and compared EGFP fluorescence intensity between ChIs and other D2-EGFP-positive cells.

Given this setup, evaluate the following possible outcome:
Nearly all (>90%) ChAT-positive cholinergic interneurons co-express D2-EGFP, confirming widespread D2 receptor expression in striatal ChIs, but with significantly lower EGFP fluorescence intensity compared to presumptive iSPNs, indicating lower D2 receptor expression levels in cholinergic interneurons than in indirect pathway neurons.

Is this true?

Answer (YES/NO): NO